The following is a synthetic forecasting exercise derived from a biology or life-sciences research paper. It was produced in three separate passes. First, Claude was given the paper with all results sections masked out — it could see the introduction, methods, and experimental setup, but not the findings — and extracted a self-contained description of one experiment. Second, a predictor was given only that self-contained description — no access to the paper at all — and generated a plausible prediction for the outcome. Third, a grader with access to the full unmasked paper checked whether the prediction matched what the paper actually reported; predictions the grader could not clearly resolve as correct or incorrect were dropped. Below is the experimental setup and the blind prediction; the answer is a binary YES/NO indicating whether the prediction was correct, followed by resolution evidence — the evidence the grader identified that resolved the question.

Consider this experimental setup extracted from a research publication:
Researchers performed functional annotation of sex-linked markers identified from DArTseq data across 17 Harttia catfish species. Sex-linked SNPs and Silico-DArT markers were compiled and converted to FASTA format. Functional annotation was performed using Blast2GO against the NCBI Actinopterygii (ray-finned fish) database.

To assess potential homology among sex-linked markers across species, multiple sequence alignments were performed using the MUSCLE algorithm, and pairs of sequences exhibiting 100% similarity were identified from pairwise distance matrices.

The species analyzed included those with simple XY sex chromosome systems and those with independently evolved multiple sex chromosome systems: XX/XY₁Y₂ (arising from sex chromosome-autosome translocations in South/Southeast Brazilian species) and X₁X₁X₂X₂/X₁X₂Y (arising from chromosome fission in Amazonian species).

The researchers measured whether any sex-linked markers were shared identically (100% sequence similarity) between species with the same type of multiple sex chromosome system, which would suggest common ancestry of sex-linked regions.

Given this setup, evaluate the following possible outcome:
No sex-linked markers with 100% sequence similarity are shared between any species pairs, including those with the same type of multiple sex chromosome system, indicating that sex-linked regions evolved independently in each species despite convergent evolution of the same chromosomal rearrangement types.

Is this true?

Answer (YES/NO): NO